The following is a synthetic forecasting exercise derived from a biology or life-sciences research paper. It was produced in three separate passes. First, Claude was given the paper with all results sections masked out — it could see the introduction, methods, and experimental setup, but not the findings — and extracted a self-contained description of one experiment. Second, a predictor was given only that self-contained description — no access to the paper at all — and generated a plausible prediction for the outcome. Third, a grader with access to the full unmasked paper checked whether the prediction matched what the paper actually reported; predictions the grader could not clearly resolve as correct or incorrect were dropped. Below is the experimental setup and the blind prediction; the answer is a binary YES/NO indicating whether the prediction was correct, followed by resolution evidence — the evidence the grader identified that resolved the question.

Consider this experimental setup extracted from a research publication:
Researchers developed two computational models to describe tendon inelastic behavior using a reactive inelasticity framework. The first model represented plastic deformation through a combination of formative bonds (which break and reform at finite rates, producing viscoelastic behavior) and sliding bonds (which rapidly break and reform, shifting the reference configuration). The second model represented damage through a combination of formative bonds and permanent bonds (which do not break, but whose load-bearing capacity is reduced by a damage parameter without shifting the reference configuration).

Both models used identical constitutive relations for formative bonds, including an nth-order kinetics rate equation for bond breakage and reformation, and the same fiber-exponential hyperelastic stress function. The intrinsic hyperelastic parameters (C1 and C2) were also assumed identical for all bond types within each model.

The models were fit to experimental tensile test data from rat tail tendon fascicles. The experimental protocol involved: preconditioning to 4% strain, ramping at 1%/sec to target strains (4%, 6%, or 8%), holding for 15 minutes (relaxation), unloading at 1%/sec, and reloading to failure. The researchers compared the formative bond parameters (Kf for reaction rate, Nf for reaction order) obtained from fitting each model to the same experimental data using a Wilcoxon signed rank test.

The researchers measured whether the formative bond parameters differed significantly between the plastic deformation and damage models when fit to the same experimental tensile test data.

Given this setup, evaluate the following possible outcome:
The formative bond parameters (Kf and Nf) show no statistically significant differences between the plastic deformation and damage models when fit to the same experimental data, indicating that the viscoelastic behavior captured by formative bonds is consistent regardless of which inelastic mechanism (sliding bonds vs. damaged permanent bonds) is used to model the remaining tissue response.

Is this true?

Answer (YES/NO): NO